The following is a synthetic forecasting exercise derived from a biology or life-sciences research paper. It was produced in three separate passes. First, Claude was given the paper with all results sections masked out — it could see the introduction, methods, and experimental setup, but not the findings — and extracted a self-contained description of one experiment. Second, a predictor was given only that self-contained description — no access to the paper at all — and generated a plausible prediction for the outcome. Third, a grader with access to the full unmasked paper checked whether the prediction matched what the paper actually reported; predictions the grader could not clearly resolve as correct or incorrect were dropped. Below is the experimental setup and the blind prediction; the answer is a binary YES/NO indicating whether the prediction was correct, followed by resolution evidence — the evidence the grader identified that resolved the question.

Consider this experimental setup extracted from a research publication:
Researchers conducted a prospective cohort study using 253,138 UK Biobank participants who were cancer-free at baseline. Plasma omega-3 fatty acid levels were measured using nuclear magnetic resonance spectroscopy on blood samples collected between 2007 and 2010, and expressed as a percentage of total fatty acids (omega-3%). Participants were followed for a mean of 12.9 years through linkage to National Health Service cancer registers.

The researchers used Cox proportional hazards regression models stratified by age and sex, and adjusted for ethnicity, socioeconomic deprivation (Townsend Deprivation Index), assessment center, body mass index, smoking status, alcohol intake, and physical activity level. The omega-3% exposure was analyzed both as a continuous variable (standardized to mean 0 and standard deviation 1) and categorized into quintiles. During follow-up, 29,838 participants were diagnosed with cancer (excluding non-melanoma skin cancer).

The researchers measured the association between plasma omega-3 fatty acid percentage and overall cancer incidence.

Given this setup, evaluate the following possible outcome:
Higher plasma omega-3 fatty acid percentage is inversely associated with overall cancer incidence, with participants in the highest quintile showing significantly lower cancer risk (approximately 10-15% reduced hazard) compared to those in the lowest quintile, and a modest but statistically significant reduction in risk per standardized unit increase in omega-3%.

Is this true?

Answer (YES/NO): NO